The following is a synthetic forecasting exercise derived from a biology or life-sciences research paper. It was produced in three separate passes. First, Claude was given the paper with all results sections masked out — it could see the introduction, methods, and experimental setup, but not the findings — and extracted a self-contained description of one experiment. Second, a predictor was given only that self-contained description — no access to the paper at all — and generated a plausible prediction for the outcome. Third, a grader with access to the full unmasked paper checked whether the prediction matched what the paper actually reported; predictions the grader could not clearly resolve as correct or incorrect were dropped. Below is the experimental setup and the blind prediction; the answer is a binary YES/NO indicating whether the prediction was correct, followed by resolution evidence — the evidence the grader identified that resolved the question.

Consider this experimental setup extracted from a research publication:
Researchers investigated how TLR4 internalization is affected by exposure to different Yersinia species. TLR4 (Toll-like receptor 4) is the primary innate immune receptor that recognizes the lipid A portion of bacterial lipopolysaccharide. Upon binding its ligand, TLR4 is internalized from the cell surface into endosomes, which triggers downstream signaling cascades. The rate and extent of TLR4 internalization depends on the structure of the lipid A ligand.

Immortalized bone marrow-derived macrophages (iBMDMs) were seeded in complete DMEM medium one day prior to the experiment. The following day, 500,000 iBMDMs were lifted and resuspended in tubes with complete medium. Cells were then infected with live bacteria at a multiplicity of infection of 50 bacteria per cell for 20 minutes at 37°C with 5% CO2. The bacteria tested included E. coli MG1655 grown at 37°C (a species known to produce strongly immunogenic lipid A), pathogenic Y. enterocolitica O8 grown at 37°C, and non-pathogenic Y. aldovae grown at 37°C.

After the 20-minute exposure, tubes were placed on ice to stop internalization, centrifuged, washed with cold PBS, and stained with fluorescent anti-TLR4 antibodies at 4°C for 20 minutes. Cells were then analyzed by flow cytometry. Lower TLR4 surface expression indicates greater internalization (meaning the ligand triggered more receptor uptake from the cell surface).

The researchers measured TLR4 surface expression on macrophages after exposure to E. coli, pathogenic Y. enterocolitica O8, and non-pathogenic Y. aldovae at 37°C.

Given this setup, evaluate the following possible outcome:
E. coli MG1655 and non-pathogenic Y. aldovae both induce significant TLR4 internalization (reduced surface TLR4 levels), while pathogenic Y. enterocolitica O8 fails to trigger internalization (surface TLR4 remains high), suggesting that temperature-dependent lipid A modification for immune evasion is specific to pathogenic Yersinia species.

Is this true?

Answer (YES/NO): YES